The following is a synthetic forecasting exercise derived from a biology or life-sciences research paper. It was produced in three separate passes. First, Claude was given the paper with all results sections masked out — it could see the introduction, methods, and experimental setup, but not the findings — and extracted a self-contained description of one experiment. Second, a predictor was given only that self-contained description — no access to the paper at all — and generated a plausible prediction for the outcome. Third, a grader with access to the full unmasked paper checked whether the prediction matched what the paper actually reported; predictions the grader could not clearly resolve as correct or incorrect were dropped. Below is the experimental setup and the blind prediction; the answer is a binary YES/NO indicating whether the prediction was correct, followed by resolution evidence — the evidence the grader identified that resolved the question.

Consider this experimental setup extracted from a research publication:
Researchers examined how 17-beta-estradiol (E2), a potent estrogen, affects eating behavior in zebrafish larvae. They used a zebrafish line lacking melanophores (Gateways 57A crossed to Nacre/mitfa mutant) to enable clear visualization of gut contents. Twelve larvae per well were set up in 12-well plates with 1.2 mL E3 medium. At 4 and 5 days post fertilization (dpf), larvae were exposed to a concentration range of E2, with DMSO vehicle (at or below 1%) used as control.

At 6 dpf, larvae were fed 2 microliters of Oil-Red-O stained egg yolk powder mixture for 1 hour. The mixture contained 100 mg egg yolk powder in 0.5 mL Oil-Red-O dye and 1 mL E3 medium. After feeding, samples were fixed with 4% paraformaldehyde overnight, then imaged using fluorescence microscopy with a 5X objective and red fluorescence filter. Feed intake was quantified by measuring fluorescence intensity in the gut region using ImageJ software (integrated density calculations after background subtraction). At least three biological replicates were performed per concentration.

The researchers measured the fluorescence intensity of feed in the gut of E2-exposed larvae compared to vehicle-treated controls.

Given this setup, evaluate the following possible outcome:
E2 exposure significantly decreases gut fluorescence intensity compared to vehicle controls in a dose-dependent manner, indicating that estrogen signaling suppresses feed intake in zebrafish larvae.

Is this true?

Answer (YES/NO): NO